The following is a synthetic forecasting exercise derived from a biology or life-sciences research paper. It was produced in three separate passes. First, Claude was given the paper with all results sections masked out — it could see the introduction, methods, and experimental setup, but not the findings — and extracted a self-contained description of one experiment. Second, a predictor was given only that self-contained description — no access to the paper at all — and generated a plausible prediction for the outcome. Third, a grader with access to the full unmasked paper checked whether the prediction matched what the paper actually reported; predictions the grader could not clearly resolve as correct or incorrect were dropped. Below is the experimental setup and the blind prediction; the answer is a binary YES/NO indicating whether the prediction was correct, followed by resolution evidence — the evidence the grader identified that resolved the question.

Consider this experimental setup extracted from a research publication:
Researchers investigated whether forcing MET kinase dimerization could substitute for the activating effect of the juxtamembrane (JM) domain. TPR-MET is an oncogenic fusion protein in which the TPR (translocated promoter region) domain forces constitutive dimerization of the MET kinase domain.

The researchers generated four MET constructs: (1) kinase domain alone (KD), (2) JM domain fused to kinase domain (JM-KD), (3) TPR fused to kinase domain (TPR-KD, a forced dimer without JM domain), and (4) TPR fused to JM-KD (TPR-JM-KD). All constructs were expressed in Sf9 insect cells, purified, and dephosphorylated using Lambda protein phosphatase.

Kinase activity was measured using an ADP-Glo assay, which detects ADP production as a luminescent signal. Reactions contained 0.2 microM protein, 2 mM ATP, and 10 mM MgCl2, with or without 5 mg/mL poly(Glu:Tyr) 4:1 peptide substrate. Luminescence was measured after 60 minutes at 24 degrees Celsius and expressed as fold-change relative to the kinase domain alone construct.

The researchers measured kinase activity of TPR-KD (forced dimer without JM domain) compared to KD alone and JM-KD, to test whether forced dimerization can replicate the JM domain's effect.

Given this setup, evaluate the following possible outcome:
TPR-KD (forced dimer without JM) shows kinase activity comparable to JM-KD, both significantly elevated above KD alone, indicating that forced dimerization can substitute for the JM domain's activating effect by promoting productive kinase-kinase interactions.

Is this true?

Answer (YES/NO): NO